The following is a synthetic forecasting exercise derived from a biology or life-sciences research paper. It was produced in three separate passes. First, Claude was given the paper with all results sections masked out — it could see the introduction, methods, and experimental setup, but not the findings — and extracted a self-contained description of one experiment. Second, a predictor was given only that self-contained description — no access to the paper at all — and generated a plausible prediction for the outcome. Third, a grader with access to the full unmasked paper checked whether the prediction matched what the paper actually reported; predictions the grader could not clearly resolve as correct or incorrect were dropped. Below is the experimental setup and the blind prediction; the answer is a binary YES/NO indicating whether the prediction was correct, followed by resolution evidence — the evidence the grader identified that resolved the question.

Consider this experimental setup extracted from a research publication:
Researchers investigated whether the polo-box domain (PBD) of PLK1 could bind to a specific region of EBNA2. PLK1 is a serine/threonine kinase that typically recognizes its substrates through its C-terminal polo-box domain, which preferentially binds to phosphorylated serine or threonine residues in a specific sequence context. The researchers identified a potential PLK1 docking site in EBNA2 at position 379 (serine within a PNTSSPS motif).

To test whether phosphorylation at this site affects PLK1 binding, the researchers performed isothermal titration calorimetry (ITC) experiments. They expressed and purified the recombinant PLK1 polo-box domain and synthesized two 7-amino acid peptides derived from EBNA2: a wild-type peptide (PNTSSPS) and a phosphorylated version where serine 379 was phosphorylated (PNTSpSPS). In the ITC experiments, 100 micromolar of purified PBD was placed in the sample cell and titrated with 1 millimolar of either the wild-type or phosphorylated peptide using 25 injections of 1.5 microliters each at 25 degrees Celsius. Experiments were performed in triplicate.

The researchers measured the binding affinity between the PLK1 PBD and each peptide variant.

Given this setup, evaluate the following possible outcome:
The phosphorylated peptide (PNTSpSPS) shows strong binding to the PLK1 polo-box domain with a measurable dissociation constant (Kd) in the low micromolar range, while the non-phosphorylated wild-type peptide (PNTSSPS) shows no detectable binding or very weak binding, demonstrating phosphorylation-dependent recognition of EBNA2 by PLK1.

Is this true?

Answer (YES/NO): YES